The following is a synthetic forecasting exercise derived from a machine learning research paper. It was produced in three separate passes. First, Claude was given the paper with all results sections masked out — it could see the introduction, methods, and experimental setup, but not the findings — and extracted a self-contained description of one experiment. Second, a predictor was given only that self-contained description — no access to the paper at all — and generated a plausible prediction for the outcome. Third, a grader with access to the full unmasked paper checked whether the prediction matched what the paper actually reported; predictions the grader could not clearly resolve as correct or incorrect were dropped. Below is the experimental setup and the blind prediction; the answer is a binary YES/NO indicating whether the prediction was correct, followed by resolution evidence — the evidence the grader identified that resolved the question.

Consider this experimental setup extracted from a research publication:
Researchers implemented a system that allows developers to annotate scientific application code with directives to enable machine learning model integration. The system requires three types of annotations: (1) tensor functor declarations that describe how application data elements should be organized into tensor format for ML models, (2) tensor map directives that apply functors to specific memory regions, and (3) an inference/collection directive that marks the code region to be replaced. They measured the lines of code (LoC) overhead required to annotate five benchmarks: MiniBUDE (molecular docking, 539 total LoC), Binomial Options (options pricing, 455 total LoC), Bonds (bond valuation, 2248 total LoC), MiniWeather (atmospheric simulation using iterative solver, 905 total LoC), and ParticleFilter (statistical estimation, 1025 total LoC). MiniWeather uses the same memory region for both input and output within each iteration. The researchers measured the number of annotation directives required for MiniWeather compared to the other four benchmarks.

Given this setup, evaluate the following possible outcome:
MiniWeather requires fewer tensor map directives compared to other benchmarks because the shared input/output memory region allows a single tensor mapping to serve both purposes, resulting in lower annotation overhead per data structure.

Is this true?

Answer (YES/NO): YES